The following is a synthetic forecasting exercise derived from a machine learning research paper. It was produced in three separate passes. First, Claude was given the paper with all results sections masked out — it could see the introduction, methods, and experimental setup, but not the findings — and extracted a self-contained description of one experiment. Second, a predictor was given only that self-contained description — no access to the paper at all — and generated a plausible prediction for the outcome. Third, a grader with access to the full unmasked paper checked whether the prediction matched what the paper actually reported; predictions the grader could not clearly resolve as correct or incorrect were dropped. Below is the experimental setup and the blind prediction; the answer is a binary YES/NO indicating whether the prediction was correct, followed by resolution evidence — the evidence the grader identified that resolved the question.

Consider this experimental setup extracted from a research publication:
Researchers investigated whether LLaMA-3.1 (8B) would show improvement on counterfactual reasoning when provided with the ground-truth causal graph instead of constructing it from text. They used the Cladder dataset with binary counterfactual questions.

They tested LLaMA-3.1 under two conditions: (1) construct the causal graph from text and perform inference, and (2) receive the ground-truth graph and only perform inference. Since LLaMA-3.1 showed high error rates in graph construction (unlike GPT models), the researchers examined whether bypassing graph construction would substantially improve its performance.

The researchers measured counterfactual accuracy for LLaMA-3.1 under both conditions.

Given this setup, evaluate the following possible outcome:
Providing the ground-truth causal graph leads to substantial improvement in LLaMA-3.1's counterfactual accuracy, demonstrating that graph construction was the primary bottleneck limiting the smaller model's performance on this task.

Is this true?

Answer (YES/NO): NO